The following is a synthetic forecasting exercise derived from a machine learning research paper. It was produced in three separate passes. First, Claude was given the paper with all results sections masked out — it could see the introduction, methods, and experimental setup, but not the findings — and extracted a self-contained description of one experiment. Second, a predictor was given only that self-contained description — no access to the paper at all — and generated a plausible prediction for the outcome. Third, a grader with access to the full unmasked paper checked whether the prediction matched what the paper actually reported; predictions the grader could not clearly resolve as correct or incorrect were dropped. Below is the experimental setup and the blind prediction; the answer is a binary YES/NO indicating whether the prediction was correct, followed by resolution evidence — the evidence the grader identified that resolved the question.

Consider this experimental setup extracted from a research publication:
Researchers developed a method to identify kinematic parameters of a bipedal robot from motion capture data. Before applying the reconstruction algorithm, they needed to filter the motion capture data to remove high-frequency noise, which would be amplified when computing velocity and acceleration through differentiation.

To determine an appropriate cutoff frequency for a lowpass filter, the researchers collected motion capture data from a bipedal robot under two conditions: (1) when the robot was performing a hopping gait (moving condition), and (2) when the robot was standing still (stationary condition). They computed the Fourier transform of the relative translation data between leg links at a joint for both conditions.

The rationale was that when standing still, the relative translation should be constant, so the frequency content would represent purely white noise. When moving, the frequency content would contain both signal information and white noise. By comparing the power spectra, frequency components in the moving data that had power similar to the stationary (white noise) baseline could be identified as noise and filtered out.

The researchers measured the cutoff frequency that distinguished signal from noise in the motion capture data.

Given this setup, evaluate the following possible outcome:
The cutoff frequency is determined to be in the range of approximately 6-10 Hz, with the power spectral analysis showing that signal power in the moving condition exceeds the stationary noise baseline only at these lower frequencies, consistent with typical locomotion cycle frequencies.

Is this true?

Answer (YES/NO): NO